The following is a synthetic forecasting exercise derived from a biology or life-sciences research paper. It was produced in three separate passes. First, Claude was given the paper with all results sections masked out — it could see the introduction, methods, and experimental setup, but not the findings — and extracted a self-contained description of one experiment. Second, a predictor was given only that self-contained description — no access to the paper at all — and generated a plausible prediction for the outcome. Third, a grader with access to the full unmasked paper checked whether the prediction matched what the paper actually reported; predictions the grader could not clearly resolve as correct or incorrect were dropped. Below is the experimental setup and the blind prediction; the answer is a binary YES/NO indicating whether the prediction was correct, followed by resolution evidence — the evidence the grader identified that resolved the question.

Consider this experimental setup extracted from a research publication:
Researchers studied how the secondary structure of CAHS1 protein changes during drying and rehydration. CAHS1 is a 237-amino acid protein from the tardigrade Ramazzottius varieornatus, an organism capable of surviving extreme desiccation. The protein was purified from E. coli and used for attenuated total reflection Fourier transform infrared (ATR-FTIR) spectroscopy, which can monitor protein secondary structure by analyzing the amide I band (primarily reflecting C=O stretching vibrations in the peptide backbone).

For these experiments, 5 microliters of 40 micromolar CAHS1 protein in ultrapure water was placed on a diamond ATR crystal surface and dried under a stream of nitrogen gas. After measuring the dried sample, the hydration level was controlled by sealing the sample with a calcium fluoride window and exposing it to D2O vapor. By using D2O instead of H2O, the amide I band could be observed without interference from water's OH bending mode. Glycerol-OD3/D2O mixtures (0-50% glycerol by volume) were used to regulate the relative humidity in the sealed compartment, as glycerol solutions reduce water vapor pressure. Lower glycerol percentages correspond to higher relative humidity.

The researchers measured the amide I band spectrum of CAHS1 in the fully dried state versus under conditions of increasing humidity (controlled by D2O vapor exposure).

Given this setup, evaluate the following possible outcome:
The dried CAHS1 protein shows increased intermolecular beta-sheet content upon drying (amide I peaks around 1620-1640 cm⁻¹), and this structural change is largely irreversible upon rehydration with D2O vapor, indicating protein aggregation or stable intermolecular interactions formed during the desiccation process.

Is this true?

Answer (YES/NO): NO